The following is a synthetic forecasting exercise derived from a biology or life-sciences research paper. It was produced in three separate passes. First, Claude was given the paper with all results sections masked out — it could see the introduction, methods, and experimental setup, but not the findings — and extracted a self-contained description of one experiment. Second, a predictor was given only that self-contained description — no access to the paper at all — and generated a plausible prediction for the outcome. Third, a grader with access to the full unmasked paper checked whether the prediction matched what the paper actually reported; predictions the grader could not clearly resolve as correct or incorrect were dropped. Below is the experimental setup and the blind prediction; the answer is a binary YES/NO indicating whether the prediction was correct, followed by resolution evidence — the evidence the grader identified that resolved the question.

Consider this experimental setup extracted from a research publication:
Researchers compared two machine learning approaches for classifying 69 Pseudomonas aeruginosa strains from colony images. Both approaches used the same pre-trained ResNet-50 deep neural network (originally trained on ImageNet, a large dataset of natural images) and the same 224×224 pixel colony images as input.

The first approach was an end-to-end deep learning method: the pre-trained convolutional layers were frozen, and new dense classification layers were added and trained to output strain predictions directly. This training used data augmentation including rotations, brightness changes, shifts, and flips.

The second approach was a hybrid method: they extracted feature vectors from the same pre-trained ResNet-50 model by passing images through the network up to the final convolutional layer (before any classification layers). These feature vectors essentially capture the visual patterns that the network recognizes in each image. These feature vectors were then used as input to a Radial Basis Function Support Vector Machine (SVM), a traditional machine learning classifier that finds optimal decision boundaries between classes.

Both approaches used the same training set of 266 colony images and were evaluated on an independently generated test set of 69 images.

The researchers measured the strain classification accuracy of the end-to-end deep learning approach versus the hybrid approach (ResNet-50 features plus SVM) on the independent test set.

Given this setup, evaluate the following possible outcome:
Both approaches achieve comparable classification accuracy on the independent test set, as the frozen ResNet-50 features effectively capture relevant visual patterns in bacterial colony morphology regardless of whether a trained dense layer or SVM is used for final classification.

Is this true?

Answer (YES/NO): NO